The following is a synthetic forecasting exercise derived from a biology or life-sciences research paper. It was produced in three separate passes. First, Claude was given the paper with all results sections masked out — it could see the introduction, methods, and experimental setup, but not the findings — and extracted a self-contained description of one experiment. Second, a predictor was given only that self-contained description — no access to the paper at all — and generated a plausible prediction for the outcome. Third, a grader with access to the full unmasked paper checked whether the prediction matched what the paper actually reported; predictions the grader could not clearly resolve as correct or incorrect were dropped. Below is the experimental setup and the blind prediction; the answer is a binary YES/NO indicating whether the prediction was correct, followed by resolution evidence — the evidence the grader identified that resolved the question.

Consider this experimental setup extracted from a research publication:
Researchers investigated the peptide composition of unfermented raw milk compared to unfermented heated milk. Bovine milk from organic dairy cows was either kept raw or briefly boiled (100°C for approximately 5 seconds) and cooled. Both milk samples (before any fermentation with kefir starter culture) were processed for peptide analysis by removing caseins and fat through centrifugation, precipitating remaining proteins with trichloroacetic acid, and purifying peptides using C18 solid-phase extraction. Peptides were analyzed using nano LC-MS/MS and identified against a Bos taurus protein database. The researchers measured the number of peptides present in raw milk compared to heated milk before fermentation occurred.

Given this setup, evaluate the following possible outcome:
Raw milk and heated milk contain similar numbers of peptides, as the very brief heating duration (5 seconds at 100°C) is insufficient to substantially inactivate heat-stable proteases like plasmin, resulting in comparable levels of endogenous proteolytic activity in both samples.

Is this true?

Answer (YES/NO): NO